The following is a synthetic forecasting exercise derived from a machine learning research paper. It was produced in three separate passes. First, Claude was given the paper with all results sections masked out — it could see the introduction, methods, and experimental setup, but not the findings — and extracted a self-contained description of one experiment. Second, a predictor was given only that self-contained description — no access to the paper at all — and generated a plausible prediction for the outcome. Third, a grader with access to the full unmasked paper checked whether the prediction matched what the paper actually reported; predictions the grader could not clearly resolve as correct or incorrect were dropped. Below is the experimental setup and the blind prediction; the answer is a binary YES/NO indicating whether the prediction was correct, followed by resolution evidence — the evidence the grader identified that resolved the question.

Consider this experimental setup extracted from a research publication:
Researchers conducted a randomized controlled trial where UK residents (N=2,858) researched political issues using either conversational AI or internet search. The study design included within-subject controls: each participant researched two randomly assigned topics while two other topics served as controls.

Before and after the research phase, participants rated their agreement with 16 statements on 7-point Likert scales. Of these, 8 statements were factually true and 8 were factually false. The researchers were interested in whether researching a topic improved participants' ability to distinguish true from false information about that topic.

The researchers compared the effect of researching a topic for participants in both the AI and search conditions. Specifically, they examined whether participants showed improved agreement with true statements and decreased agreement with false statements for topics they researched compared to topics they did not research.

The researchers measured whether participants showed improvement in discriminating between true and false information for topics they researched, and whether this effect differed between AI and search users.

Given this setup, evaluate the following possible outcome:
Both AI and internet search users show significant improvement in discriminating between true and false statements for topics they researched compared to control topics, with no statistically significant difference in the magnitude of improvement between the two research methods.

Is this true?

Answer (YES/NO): YES